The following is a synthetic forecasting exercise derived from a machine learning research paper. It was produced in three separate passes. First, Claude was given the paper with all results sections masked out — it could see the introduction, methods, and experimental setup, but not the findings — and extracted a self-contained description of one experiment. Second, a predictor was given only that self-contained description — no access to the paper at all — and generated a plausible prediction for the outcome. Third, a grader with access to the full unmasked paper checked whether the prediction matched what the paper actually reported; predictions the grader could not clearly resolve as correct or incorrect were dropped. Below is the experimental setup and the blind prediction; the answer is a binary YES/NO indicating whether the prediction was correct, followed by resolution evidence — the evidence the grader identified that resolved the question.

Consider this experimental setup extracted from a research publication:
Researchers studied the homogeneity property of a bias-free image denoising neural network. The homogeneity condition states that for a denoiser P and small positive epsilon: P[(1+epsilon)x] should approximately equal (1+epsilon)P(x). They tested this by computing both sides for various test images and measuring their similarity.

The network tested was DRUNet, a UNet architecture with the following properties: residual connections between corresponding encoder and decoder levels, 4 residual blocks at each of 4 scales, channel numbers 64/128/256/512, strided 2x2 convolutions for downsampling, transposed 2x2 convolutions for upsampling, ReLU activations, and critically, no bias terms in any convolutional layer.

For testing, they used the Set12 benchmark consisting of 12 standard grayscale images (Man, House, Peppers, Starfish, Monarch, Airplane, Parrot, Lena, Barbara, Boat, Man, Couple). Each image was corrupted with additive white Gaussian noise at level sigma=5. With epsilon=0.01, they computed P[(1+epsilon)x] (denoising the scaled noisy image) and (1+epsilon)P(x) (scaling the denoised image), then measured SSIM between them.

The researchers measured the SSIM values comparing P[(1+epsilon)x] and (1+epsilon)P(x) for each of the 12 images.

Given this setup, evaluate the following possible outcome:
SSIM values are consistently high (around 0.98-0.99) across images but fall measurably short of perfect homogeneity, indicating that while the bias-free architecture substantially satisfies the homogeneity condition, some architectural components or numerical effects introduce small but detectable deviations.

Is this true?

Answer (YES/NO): NO